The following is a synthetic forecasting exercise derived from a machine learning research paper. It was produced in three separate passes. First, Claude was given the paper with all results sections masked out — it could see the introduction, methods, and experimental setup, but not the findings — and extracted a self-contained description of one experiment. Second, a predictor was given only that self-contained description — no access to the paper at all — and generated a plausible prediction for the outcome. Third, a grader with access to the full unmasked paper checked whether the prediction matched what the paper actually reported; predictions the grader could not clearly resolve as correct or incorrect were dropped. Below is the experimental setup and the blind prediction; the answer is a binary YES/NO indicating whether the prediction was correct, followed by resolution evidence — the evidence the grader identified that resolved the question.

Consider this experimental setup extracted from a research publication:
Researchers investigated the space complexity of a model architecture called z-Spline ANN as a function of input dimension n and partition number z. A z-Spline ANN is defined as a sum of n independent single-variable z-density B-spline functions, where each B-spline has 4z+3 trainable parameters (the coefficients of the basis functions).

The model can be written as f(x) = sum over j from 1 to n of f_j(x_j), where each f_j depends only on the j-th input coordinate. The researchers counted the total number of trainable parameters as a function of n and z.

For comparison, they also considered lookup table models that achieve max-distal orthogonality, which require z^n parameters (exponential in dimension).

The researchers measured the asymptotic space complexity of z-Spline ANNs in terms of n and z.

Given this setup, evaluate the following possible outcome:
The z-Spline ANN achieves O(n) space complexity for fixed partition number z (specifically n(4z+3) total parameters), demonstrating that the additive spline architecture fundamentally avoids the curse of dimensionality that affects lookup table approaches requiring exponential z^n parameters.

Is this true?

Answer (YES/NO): YES